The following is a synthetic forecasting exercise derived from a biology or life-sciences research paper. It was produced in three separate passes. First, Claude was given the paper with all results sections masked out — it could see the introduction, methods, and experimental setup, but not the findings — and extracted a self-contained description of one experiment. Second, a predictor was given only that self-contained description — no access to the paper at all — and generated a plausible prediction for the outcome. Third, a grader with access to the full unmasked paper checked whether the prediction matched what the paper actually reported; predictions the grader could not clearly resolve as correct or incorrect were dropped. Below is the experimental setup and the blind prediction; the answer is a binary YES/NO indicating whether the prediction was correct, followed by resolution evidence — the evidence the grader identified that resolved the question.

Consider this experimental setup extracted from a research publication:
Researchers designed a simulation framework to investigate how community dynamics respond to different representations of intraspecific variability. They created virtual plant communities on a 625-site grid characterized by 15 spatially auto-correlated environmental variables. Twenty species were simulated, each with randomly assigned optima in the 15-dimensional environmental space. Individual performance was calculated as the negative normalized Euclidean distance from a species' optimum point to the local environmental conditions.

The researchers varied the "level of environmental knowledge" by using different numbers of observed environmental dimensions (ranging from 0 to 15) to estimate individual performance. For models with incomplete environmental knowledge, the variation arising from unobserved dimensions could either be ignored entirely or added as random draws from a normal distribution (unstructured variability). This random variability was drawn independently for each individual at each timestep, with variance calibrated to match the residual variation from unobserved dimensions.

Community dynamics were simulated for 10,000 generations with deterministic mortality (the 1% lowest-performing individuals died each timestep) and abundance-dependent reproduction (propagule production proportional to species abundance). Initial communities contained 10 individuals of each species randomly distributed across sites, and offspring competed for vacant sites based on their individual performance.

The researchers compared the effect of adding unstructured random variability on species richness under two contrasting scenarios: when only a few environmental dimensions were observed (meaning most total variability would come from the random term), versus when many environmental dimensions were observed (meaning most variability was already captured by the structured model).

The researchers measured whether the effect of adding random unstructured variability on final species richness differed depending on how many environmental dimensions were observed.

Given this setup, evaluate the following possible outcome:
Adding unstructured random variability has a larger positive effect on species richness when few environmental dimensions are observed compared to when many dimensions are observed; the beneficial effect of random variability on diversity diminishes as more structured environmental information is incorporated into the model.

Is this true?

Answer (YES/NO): NO